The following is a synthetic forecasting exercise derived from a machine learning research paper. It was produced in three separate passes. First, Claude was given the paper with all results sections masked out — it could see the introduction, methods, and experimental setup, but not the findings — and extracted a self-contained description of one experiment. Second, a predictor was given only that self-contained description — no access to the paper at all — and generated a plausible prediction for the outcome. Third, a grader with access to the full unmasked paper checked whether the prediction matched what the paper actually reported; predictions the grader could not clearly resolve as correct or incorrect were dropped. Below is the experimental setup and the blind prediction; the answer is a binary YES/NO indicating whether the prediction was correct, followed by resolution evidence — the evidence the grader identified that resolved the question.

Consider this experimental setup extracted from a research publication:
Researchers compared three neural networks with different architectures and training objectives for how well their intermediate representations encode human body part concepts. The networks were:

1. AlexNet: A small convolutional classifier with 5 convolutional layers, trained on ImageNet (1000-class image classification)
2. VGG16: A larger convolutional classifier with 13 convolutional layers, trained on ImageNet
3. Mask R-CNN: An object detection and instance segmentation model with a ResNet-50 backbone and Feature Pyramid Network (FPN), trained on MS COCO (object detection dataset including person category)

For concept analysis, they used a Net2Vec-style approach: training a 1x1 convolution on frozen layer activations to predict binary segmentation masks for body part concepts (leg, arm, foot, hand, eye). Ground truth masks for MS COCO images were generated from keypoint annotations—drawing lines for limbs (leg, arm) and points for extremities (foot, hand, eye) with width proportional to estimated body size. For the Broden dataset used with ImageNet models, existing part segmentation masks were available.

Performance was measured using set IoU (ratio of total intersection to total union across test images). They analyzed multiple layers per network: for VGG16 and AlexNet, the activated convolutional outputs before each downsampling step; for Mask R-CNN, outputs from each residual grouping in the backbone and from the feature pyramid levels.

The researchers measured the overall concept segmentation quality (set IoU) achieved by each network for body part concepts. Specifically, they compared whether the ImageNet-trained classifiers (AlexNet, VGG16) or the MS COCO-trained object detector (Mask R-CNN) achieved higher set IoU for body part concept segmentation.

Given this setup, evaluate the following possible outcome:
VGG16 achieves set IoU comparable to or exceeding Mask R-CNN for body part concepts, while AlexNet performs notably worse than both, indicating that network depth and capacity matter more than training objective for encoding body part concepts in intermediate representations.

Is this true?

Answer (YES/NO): NO